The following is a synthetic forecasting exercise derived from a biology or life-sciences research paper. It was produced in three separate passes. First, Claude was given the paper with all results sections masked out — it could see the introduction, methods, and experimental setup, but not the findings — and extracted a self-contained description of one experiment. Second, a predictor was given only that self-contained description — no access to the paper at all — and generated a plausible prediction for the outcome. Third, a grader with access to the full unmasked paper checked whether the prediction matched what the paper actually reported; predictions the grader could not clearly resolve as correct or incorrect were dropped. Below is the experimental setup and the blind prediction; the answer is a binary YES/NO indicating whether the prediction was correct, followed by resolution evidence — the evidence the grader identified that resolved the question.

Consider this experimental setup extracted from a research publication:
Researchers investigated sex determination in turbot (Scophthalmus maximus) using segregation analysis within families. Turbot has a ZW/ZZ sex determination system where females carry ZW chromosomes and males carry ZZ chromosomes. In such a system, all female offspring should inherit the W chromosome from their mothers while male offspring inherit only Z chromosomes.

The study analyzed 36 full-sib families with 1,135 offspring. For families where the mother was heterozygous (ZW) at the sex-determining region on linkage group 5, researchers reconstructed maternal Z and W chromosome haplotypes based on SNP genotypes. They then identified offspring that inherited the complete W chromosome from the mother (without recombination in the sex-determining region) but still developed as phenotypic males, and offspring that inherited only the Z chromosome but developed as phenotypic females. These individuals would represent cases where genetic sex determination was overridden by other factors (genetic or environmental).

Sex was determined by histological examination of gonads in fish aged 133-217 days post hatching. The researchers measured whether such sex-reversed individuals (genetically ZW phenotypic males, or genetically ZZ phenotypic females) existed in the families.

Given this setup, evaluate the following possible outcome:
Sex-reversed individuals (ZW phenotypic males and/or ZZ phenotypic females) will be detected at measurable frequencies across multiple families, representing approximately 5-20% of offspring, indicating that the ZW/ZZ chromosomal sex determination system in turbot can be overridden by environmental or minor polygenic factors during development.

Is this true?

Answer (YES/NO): YES